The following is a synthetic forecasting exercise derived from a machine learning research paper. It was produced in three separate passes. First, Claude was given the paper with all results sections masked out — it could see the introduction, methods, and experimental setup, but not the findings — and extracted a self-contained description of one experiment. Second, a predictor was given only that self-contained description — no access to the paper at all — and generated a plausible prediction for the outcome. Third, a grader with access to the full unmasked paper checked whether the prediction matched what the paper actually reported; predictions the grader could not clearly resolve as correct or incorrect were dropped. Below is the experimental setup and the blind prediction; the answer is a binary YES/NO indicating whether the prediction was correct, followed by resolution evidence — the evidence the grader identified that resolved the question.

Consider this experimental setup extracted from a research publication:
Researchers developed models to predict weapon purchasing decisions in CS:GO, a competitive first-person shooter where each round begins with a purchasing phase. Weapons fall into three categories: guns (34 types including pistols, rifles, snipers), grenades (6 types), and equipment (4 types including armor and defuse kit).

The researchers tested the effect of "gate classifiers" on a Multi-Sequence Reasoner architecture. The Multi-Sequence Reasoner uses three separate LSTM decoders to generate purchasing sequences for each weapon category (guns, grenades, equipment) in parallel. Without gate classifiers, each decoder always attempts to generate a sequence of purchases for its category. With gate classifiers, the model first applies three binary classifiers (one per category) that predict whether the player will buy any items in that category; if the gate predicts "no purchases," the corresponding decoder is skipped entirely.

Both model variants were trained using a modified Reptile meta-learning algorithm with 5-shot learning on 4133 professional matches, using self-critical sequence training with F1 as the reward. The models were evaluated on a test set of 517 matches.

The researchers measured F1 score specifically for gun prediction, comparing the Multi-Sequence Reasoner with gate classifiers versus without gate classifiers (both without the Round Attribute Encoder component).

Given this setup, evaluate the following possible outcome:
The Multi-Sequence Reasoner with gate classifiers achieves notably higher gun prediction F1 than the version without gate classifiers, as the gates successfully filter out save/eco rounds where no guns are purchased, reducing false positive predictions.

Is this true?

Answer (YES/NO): YES